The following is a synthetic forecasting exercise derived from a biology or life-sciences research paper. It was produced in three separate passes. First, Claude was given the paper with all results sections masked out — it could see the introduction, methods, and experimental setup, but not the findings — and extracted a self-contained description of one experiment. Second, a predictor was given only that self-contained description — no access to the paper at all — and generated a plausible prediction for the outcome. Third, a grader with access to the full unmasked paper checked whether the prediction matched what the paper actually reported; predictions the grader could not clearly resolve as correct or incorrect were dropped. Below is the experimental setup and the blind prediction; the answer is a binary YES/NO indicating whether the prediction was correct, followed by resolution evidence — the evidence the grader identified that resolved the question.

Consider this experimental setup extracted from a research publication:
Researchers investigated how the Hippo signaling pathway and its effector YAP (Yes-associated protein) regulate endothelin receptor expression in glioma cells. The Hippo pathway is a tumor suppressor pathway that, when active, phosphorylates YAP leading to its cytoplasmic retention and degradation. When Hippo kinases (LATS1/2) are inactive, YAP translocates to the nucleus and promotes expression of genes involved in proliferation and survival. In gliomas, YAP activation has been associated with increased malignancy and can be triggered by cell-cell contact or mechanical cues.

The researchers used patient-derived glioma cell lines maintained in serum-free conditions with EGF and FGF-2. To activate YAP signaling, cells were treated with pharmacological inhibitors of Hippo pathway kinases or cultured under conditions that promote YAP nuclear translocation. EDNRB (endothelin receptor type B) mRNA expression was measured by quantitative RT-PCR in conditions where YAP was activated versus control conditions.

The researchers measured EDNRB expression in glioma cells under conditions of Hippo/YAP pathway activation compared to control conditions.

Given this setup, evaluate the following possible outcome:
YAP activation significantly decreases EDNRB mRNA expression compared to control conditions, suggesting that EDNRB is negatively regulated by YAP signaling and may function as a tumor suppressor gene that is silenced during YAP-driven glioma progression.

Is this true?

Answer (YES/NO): YES